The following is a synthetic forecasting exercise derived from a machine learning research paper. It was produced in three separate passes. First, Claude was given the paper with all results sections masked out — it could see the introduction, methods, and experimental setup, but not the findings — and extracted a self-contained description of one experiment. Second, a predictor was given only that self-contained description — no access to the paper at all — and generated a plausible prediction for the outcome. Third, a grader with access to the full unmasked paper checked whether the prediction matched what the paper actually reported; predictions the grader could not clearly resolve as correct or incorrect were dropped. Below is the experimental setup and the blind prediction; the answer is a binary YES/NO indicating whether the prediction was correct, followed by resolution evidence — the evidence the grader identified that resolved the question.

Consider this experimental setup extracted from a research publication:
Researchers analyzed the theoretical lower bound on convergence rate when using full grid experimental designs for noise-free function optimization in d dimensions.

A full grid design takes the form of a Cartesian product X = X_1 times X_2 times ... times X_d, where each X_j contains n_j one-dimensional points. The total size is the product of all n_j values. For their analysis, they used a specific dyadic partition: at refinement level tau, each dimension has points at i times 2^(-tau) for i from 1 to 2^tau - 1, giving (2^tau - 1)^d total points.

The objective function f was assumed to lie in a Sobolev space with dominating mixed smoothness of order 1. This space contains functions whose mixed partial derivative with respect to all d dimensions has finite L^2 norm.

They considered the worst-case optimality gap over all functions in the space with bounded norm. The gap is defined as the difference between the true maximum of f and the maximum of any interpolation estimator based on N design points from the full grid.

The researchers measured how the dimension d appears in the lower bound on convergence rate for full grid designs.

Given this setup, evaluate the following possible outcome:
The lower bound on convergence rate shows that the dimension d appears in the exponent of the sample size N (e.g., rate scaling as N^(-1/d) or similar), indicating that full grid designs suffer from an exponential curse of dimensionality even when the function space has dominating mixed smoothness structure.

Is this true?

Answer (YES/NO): YES